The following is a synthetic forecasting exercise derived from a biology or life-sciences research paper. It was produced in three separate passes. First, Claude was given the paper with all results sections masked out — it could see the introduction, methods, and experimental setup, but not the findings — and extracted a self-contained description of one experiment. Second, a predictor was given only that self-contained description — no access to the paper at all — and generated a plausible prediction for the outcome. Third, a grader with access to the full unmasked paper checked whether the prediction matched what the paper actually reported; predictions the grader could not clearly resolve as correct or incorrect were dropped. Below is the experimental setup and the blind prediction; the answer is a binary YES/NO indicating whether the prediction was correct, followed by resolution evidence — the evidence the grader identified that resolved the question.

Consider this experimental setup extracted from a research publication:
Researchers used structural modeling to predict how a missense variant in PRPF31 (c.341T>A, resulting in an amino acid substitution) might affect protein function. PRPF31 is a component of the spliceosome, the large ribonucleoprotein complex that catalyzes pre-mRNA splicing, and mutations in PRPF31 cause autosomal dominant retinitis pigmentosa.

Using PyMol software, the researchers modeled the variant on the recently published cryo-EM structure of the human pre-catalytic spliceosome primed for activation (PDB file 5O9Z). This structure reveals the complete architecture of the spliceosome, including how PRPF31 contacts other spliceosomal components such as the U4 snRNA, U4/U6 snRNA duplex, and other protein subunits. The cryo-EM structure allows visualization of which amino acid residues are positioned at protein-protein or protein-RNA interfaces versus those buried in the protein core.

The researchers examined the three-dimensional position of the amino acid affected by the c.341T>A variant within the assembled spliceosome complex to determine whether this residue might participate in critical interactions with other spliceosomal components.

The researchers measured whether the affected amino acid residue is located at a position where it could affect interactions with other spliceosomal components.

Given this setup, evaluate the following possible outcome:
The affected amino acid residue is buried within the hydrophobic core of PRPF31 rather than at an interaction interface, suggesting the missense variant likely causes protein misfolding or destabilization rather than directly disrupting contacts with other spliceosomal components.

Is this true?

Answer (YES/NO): YES